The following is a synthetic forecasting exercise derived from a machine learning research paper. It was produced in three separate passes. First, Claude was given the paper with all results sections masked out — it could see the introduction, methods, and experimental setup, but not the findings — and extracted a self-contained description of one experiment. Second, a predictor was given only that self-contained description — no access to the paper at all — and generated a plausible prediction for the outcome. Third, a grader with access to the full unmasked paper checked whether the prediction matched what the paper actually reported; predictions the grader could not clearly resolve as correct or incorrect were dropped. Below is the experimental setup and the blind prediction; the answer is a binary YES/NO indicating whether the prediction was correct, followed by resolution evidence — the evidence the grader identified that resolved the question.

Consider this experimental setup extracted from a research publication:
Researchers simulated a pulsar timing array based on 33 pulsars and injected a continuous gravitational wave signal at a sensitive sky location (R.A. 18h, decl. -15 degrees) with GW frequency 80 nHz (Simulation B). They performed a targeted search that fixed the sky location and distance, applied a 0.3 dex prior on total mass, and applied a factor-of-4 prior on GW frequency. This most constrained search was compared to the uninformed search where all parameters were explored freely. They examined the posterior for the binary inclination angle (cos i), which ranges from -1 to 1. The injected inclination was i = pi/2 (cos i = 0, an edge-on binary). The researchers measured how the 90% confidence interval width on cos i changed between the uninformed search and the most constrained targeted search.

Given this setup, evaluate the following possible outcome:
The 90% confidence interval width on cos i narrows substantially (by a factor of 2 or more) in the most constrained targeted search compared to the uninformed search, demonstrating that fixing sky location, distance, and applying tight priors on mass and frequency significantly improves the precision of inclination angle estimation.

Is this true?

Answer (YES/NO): NO